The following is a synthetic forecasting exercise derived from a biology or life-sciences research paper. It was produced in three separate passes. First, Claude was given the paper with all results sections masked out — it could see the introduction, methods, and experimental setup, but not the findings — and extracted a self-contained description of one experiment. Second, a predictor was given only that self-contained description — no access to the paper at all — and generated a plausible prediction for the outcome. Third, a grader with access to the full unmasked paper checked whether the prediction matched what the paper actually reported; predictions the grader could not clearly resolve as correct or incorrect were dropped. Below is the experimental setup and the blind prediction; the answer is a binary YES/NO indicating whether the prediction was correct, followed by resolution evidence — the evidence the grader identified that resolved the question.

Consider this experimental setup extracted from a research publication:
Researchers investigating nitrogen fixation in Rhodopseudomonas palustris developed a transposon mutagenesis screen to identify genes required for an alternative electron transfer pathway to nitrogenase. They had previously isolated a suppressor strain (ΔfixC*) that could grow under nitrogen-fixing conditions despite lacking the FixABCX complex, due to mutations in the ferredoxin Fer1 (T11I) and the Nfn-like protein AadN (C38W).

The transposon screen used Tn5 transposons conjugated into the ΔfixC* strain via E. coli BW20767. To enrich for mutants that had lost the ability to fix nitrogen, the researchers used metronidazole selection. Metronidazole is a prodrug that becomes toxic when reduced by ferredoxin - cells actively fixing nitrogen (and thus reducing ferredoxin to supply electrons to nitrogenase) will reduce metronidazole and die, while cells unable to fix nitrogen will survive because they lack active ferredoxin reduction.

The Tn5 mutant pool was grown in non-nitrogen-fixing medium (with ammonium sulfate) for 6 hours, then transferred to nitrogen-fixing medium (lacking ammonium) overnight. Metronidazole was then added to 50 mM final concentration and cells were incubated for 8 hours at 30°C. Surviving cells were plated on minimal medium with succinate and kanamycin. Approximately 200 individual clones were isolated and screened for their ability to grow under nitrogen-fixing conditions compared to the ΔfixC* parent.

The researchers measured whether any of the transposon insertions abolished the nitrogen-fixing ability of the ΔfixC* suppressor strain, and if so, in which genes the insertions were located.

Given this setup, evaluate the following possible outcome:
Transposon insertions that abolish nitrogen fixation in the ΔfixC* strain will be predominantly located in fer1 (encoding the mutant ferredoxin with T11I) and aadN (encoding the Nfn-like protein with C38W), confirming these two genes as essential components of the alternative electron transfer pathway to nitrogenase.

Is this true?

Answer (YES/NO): NO